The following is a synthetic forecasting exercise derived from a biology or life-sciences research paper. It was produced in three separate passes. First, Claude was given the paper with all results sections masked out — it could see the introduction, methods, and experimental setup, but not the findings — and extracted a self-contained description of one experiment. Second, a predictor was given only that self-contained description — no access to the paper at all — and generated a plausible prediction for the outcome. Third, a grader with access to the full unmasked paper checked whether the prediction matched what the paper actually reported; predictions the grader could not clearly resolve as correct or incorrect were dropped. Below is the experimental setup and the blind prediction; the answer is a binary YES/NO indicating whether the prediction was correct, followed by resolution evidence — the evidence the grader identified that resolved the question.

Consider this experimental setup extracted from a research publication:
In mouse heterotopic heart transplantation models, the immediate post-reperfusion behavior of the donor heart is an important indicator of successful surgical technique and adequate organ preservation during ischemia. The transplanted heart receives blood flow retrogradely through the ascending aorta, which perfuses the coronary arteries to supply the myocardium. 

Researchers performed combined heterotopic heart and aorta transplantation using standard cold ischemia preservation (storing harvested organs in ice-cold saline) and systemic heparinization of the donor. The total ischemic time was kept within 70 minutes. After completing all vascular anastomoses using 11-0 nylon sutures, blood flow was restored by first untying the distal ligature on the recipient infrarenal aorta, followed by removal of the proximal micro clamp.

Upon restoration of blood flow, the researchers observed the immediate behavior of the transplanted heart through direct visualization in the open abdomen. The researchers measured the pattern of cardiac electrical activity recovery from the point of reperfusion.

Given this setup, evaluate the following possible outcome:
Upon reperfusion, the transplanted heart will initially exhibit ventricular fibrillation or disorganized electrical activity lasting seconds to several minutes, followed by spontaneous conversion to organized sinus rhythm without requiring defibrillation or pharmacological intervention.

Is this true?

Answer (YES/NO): YES